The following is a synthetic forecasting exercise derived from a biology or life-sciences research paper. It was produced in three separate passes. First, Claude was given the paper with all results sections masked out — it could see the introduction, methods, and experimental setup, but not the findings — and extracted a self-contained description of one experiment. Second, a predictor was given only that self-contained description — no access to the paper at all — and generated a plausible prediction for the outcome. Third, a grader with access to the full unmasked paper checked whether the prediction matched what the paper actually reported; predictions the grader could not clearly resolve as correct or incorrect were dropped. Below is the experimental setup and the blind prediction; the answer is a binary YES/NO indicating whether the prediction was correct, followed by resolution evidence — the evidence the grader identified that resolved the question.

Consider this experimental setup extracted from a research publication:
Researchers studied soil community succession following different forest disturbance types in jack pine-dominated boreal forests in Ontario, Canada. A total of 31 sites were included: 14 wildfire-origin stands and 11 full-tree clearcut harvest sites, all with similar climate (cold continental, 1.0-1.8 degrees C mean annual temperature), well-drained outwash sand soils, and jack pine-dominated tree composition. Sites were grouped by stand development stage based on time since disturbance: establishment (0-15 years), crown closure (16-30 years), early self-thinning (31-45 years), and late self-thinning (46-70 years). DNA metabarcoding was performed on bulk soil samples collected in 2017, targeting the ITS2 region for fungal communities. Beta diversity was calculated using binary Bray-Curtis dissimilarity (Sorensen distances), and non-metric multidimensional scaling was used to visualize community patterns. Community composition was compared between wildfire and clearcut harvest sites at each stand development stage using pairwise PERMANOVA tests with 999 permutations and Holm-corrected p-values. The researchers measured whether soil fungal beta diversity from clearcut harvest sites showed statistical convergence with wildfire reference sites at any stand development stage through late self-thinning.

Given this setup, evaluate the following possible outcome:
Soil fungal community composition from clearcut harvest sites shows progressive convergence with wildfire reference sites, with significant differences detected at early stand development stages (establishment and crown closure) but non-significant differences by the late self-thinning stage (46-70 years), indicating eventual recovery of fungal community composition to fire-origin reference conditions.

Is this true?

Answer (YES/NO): NO